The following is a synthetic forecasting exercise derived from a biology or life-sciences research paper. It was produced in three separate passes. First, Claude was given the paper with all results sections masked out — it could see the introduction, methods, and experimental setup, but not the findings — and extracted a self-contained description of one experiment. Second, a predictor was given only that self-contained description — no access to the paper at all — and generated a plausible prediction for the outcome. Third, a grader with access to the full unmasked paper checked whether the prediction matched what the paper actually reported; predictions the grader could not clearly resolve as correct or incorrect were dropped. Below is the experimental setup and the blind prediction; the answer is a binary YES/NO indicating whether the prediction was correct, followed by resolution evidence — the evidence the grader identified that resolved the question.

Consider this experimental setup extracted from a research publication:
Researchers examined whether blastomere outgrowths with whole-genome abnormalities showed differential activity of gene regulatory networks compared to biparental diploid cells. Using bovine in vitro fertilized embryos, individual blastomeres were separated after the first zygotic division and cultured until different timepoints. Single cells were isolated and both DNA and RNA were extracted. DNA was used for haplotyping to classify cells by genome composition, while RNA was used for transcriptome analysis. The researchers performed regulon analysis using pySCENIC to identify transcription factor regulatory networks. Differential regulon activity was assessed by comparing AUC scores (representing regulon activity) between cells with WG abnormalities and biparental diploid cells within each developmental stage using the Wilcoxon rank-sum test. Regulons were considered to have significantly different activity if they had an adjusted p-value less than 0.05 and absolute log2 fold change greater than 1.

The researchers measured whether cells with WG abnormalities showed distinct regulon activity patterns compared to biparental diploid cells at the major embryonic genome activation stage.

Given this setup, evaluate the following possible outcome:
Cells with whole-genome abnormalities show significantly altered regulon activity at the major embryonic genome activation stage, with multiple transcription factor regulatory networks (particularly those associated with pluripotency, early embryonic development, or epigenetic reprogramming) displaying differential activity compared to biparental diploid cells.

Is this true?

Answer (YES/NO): YES